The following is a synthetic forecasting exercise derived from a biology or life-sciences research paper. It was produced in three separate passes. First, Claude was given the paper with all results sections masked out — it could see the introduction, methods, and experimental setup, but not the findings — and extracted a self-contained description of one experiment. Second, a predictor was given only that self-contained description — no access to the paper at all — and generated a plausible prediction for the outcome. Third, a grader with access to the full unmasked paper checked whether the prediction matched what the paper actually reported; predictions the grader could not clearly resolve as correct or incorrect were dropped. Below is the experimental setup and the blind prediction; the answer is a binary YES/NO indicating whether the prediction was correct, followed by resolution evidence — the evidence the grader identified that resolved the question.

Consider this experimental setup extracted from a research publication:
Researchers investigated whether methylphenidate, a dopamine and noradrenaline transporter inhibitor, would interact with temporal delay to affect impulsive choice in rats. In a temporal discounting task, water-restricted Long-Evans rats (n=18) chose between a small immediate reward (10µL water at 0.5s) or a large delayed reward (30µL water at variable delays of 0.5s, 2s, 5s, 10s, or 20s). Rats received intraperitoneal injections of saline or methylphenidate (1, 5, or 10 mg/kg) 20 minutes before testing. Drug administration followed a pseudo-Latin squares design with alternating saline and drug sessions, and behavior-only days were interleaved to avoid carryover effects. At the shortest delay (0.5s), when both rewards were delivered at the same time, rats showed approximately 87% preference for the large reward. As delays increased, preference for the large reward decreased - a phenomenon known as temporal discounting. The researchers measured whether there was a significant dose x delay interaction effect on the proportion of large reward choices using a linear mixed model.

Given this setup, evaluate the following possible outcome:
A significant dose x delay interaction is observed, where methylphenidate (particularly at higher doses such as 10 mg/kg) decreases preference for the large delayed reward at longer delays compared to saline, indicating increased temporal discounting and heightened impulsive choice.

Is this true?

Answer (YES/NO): NO